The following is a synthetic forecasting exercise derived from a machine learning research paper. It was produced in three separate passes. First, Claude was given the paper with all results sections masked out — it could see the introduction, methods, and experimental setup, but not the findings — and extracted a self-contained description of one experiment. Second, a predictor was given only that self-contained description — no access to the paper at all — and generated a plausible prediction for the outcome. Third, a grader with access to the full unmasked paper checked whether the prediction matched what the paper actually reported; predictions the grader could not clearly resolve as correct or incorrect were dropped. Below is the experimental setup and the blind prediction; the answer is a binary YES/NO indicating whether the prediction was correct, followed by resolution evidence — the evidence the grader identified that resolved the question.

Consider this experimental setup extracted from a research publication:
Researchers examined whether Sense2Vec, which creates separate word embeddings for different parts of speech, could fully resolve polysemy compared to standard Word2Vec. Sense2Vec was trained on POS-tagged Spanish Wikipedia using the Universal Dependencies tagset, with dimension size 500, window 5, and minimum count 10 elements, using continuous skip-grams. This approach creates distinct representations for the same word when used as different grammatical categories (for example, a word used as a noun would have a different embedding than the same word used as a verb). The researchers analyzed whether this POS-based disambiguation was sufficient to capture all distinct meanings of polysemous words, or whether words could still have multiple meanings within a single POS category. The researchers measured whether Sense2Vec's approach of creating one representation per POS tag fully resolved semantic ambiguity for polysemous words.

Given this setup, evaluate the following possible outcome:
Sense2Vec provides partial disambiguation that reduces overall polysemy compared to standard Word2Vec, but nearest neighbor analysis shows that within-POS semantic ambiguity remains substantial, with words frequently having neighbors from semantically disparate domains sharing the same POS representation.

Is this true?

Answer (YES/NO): NO